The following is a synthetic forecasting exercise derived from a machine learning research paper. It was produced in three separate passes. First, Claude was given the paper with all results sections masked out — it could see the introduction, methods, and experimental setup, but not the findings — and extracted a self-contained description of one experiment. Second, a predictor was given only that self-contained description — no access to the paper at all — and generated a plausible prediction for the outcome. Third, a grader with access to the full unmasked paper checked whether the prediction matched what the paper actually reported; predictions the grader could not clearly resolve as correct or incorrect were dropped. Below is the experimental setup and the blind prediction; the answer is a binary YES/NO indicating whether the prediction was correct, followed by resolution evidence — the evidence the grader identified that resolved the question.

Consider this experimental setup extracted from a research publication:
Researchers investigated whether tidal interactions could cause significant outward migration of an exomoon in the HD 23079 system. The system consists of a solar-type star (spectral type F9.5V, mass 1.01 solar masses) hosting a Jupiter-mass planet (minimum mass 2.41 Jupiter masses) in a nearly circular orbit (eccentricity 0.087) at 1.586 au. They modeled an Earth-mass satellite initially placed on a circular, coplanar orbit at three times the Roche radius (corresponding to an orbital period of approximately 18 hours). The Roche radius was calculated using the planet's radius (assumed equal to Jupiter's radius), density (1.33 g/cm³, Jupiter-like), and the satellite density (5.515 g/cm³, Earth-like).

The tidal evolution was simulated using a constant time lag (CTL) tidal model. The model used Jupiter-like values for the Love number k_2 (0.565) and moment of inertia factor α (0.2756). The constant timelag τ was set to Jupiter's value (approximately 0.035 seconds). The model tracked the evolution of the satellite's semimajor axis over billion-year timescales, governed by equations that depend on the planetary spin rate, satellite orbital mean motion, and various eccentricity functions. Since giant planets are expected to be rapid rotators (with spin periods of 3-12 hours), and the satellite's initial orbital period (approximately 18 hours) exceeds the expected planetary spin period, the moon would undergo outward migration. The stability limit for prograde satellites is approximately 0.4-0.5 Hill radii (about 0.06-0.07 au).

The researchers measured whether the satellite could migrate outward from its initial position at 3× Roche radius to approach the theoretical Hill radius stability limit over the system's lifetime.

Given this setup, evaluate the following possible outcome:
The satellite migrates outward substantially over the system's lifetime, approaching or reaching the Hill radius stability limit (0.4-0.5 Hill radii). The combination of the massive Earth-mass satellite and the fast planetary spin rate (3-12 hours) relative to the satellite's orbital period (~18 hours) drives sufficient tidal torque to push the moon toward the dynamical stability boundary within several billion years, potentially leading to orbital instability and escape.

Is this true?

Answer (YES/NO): NO